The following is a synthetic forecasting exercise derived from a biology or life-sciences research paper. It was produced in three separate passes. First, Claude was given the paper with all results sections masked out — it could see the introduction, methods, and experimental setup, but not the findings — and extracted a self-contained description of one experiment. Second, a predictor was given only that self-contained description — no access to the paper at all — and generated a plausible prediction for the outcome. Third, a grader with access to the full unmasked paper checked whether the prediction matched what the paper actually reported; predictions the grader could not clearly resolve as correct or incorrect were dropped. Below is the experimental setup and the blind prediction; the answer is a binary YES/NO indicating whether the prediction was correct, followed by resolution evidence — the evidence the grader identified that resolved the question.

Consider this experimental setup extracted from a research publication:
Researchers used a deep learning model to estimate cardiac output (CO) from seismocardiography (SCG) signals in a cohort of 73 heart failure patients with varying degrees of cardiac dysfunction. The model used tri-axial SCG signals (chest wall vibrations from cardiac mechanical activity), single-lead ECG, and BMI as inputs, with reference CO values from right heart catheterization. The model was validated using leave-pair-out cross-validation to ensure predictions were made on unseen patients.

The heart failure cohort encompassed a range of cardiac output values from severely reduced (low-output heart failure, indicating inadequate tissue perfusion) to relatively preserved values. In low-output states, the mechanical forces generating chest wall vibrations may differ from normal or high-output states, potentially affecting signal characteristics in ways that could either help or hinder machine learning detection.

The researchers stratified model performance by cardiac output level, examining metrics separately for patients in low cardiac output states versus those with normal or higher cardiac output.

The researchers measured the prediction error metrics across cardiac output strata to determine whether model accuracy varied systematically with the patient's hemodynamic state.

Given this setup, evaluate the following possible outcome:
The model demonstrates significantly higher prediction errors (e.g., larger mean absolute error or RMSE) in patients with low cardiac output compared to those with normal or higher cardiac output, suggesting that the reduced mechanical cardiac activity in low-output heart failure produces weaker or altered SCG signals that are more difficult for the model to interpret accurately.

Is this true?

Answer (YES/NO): NO